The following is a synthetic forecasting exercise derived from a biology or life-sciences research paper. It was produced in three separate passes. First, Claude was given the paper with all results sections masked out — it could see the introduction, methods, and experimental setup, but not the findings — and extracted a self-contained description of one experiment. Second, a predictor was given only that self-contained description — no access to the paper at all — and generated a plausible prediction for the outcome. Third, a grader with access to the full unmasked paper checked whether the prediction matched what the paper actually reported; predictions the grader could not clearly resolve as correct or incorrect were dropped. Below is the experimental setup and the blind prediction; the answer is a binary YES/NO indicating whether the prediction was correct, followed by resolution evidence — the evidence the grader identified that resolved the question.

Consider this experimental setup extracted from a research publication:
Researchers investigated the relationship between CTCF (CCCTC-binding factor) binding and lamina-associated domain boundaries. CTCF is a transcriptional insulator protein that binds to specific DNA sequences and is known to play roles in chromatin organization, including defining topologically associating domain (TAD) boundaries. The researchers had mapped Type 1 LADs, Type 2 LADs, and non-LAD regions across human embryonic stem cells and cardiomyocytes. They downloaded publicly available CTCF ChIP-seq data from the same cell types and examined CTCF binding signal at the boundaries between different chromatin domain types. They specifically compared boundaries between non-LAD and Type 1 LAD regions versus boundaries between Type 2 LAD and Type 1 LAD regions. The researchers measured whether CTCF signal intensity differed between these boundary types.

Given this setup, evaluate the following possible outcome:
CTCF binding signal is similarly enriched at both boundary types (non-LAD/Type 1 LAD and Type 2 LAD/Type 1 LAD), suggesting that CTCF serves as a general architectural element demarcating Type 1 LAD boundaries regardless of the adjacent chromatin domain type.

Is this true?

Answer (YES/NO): NO